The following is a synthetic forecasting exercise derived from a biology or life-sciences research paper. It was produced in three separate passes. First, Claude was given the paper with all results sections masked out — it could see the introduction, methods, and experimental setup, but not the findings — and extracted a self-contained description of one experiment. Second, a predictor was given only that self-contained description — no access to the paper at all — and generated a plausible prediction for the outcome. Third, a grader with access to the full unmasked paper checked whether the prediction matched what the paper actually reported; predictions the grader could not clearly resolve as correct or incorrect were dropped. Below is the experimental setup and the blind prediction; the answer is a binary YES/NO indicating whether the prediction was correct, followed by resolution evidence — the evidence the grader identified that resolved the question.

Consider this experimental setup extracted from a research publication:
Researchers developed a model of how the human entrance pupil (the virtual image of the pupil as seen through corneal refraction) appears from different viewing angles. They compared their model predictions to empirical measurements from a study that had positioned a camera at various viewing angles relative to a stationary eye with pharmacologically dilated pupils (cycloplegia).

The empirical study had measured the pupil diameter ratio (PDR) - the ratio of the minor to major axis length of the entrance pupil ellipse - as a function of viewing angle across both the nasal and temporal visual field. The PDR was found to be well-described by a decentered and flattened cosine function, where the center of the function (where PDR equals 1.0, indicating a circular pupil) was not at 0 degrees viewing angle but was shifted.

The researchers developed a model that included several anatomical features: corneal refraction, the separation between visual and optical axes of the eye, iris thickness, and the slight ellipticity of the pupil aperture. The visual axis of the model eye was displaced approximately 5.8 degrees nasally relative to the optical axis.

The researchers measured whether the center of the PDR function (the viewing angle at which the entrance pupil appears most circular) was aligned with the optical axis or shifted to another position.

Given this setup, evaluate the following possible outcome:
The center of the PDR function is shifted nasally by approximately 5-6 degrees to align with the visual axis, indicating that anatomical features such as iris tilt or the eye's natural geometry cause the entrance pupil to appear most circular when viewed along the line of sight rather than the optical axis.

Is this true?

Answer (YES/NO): NO